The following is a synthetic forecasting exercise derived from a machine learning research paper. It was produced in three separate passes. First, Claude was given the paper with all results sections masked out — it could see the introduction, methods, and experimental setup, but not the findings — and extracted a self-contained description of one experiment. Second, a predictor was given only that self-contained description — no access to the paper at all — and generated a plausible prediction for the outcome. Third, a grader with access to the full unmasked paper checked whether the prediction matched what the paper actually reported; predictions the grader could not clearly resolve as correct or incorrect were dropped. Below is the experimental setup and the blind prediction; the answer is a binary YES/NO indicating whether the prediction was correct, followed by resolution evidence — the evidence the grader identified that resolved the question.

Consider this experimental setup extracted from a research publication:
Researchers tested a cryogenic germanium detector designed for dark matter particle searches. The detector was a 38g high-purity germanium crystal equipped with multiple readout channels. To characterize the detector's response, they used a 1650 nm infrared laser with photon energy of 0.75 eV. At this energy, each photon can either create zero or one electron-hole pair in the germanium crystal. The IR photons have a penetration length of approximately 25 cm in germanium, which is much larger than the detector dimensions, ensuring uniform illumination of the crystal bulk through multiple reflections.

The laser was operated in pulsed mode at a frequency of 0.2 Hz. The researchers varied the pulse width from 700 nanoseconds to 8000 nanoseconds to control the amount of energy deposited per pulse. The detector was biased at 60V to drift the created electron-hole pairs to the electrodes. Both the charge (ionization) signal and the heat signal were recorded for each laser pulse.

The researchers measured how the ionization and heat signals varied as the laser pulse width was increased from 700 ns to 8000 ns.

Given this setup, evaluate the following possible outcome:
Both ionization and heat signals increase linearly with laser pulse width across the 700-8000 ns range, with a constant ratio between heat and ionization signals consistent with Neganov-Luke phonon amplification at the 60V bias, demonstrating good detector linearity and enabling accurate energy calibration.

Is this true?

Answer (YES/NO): YES